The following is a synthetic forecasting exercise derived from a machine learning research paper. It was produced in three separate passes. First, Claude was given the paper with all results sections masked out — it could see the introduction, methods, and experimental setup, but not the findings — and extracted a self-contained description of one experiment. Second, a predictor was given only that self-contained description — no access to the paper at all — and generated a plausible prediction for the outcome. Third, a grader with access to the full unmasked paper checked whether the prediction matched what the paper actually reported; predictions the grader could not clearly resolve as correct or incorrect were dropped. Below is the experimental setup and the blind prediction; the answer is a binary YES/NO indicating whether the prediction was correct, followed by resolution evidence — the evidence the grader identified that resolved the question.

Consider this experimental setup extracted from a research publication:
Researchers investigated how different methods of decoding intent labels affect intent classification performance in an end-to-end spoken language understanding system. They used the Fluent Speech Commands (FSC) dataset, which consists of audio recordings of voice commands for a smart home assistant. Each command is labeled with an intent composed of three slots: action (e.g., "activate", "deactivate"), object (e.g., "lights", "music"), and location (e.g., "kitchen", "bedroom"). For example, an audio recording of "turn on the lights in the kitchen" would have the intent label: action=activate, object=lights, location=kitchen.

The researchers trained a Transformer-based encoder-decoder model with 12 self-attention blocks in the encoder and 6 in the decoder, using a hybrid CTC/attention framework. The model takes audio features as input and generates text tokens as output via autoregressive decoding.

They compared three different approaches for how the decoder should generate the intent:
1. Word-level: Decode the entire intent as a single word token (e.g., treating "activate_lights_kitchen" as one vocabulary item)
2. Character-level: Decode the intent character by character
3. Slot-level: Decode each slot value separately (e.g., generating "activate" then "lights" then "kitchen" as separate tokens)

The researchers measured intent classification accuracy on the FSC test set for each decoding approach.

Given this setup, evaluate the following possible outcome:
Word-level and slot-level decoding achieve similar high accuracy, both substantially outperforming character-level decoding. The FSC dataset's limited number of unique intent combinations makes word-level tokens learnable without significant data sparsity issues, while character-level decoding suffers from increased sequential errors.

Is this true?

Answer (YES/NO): NO